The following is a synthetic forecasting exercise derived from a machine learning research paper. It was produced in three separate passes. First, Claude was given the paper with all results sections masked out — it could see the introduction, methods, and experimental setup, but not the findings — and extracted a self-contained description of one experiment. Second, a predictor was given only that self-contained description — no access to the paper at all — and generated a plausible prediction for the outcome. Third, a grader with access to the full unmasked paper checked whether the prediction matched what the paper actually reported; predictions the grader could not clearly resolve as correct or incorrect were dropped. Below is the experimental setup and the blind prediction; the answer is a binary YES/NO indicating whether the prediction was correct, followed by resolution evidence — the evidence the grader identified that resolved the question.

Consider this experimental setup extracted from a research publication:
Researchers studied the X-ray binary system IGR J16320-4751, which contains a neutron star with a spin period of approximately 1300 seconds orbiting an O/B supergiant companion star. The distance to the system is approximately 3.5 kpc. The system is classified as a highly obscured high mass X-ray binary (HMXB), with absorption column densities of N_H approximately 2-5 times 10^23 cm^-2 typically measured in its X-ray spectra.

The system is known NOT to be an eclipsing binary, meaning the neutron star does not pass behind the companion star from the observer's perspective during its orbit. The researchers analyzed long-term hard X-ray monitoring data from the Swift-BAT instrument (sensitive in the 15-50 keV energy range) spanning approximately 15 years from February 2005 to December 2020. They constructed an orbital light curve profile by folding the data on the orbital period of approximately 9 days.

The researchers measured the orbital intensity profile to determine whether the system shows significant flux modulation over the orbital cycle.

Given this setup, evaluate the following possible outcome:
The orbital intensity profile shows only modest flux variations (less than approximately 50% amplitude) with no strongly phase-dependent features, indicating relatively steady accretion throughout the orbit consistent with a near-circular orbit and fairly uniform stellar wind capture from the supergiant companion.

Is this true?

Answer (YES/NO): NO